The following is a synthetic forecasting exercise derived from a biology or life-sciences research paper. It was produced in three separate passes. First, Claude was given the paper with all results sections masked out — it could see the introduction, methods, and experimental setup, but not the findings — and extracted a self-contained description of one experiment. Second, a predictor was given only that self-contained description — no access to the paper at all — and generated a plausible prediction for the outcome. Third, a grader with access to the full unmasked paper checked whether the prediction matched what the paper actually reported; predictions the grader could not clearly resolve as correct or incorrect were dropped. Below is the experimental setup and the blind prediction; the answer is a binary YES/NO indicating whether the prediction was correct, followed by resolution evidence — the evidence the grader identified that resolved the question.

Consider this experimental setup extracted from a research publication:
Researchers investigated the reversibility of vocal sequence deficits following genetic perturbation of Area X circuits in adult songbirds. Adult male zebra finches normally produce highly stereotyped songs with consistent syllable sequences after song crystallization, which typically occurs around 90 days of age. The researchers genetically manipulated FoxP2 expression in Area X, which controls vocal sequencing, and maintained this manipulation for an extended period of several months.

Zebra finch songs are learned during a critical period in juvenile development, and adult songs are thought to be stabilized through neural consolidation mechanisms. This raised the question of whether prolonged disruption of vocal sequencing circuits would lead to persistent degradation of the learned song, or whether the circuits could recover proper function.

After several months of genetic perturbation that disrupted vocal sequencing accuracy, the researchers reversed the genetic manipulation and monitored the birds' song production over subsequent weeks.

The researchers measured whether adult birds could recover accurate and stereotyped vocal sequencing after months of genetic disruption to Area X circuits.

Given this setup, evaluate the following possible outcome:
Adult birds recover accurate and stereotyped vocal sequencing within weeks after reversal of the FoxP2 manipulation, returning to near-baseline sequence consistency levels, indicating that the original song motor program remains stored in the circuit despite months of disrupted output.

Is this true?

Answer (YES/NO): NO